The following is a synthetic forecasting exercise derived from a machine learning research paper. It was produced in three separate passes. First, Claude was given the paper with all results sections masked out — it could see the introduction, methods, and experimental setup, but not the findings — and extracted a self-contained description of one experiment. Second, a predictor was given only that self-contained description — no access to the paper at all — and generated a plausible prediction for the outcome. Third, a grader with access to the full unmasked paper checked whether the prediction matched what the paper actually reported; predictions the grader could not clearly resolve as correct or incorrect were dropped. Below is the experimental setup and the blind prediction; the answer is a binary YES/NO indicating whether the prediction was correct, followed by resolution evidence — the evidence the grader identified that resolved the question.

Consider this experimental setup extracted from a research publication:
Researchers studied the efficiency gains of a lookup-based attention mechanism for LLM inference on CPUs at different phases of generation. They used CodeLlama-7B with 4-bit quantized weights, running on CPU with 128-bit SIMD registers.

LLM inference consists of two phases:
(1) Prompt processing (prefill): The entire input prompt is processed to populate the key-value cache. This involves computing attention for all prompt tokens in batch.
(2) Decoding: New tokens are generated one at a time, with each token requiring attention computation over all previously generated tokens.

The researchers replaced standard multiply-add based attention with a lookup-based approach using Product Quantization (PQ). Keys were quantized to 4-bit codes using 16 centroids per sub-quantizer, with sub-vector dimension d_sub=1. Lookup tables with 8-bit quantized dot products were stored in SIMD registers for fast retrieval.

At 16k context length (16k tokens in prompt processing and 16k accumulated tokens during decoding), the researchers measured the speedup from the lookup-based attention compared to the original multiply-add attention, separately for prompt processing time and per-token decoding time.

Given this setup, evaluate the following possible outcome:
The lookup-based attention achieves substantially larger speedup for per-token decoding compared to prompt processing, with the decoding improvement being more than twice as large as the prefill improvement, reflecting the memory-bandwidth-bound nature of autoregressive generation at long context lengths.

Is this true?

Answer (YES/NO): NO